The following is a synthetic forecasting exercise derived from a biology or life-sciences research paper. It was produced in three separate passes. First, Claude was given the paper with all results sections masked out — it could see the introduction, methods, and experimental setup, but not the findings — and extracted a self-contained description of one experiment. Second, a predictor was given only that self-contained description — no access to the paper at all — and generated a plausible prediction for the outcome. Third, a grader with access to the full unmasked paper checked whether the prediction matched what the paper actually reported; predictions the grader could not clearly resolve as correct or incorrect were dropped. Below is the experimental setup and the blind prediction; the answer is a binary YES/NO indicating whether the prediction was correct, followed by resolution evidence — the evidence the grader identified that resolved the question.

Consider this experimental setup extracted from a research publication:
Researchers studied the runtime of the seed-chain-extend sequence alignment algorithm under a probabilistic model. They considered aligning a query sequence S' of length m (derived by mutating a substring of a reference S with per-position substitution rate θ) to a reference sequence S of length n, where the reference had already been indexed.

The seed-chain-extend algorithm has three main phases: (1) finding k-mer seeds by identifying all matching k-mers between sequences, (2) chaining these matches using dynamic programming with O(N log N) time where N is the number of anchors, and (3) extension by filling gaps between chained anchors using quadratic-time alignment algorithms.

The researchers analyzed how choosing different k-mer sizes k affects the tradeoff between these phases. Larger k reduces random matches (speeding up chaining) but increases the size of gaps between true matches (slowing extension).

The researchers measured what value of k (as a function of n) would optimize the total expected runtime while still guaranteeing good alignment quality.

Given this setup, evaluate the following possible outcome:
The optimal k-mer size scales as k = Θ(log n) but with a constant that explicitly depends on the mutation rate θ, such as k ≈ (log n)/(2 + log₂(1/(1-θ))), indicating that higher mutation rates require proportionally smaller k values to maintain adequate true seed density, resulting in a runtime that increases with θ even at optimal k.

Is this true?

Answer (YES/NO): NO